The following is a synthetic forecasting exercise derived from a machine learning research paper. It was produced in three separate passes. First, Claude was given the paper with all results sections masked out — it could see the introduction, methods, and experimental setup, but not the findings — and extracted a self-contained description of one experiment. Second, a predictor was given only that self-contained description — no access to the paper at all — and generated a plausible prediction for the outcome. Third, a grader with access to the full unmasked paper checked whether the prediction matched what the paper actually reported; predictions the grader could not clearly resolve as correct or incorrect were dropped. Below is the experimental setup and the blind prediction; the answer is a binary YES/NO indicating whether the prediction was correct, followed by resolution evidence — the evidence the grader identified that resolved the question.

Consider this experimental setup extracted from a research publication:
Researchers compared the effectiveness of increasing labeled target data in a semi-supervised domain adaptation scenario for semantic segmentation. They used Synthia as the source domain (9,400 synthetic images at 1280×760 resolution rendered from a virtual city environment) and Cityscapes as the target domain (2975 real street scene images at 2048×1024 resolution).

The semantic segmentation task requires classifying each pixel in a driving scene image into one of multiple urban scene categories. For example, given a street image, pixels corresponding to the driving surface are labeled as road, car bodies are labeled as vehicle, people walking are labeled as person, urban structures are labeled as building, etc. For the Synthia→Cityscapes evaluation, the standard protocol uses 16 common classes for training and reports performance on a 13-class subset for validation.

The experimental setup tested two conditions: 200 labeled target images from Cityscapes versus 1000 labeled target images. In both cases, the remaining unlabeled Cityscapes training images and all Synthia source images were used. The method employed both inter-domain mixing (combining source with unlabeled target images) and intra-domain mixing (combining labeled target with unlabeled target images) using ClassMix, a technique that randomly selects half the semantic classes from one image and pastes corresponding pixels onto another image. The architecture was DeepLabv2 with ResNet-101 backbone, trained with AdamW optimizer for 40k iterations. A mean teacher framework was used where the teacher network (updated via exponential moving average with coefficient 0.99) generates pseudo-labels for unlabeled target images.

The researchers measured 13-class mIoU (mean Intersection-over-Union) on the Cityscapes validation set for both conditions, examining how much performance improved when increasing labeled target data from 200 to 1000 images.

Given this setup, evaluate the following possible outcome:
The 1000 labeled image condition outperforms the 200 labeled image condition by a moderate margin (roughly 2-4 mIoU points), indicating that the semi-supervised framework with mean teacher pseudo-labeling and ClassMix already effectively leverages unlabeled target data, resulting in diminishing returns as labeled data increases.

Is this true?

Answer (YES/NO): YES